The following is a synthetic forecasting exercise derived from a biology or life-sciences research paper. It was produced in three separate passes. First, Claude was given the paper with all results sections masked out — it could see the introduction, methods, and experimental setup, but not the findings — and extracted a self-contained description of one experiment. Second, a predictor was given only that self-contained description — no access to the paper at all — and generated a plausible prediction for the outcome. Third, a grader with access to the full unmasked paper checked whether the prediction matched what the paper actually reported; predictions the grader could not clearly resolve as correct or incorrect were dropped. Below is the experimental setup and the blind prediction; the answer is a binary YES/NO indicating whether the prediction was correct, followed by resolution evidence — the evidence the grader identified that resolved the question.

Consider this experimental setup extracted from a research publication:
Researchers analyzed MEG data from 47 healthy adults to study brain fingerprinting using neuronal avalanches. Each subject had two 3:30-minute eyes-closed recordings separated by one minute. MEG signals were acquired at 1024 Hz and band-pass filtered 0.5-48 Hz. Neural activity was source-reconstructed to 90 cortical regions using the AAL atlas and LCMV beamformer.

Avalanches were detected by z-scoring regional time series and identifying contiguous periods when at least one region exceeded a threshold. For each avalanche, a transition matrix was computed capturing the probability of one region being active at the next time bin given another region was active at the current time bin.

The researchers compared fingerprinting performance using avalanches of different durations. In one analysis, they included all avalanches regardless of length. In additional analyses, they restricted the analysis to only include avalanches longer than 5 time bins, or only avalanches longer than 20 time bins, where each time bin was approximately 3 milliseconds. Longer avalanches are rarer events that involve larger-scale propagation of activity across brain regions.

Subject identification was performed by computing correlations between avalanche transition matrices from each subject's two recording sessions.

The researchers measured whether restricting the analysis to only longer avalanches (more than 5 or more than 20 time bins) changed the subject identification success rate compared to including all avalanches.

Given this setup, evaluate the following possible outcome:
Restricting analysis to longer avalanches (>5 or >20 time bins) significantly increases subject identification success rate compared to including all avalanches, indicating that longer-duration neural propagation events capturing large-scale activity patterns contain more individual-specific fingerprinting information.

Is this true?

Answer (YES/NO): NO